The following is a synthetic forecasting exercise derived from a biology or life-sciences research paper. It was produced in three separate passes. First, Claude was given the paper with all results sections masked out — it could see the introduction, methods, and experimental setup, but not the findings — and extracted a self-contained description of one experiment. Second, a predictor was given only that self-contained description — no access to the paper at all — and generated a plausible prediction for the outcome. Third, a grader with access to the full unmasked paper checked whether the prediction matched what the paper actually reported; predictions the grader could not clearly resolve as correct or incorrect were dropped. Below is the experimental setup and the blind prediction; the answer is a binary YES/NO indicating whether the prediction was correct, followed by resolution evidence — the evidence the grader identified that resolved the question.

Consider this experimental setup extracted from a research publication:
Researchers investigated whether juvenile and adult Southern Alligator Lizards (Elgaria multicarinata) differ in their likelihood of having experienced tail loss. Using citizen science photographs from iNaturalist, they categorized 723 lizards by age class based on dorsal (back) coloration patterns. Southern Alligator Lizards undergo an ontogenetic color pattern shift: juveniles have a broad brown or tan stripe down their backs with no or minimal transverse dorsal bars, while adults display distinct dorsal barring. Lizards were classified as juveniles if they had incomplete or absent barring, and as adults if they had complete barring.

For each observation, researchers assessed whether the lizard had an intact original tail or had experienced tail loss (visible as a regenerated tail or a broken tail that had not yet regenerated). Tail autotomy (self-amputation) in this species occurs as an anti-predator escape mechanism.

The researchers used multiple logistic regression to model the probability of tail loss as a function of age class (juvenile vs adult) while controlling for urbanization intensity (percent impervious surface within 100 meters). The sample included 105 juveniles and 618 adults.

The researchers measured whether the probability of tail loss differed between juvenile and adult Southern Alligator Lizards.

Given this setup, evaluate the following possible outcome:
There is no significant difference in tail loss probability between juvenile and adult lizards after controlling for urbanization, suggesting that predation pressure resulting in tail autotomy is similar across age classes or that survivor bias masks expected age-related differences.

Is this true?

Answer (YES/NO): NO